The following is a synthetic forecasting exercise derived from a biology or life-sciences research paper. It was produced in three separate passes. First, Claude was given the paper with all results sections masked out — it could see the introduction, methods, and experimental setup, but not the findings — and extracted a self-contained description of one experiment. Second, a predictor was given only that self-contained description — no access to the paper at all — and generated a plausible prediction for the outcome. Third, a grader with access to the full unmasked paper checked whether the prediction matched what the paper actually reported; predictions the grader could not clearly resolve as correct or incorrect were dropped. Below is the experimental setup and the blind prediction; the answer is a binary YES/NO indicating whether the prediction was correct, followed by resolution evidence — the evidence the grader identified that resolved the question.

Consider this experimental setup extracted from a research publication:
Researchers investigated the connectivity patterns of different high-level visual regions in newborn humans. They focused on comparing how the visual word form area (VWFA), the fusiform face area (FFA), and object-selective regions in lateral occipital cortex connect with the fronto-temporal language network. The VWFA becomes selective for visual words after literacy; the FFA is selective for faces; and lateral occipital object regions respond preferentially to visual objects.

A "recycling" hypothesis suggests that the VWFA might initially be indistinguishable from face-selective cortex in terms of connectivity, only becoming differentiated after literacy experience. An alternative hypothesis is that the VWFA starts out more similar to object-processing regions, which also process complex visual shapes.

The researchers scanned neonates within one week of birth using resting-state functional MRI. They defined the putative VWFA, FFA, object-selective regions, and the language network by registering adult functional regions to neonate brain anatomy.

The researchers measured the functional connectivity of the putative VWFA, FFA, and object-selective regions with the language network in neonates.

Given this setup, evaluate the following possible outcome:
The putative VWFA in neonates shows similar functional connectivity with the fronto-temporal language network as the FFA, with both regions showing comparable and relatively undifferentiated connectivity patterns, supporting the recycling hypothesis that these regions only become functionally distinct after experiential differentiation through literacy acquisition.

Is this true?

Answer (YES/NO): NO